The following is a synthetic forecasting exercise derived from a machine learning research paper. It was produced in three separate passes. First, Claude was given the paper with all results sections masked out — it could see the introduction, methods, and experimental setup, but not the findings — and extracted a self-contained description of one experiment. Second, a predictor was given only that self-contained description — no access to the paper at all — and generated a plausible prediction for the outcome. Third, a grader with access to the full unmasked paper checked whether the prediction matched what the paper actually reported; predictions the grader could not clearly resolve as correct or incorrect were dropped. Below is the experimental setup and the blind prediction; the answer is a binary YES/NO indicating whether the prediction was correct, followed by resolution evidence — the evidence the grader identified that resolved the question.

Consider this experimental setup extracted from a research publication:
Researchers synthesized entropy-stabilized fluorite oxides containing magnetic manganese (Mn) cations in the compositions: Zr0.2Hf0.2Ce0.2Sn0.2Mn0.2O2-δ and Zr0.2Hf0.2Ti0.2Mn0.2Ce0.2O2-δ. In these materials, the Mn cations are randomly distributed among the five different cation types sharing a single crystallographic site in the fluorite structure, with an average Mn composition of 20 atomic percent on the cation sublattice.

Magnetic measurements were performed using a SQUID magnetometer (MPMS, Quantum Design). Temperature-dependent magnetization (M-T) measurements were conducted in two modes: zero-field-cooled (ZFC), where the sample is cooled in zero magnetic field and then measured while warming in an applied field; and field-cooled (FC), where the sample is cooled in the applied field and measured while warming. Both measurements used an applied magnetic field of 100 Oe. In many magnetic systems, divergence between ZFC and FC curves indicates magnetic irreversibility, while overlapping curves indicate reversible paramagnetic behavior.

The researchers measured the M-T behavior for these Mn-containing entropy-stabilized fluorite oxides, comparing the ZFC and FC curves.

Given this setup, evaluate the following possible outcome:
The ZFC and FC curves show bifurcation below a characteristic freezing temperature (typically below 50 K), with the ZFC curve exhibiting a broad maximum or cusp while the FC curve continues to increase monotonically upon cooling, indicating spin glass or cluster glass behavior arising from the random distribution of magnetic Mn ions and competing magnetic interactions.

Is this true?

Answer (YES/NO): NO